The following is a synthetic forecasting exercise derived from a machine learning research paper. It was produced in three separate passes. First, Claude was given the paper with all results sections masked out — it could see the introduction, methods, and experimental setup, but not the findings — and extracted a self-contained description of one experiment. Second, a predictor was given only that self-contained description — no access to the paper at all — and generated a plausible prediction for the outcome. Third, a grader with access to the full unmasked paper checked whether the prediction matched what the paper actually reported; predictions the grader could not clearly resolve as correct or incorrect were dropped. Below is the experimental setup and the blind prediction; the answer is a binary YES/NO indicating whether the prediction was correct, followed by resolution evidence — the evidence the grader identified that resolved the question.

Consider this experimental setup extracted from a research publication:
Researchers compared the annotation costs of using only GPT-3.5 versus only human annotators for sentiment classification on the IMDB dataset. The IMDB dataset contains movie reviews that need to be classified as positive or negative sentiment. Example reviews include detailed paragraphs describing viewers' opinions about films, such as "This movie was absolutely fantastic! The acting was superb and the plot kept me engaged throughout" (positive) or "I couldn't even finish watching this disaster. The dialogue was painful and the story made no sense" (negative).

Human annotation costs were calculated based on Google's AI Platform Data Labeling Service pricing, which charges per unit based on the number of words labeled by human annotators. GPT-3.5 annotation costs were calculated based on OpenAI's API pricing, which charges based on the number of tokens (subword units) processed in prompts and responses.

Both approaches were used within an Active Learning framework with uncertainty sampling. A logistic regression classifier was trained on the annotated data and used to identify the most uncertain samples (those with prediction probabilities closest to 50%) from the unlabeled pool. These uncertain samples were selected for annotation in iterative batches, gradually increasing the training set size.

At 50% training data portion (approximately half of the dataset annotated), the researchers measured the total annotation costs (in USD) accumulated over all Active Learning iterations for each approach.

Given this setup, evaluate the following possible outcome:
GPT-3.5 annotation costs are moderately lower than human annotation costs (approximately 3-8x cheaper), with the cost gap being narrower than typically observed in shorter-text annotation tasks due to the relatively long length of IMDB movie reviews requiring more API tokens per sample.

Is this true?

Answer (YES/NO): NO